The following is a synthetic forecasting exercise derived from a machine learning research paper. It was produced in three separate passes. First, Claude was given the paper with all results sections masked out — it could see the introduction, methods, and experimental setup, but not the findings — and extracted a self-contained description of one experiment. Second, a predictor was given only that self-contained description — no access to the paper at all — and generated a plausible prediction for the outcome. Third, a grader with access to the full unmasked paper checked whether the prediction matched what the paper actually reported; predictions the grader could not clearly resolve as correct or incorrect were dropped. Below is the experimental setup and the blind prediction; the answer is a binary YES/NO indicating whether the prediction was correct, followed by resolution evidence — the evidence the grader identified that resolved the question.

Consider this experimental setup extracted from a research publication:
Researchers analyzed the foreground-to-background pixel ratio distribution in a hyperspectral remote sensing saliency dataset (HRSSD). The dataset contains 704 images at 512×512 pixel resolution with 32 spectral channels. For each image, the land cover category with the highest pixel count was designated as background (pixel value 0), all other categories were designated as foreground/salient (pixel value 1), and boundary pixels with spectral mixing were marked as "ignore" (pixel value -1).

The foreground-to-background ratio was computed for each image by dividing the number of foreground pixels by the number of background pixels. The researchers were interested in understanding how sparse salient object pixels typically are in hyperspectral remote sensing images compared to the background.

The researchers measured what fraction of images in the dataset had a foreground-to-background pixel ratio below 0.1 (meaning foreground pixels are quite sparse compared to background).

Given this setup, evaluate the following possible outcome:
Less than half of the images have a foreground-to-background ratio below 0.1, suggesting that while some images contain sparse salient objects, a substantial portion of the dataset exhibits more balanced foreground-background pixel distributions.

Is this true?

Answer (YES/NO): NO